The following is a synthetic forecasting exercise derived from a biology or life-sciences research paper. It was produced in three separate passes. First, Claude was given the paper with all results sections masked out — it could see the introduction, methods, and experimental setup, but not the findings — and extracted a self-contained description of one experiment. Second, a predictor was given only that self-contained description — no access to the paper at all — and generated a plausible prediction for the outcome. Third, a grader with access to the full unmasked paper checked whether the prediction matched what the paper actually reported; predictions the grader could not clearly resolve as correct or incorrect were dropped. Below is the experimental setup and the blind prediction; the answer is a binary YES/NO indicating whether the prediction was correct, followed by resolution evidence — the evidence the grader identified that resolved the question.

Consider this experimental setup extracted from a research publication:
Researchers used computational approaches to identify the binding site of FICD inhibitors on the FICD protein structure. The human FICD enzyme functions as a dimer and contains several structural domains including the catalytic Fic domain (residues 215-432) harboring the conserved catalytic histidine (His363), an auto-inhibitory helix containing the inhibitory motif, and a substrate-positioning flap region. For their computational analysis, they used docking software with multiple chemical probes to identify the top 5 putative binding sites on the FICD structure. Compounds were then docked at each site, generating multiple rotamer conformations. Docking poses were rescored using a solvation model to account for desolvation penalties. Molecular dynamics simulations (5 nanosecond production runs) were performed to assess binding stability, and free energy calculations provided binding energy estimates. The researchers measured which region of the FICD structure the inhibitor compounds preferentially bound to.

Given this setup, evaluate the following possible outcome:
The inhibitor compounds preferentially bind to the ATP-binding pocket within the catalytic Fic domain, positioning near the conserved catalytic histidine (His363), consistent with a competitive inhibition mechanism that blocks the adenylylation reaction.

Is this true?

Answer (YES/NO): NO